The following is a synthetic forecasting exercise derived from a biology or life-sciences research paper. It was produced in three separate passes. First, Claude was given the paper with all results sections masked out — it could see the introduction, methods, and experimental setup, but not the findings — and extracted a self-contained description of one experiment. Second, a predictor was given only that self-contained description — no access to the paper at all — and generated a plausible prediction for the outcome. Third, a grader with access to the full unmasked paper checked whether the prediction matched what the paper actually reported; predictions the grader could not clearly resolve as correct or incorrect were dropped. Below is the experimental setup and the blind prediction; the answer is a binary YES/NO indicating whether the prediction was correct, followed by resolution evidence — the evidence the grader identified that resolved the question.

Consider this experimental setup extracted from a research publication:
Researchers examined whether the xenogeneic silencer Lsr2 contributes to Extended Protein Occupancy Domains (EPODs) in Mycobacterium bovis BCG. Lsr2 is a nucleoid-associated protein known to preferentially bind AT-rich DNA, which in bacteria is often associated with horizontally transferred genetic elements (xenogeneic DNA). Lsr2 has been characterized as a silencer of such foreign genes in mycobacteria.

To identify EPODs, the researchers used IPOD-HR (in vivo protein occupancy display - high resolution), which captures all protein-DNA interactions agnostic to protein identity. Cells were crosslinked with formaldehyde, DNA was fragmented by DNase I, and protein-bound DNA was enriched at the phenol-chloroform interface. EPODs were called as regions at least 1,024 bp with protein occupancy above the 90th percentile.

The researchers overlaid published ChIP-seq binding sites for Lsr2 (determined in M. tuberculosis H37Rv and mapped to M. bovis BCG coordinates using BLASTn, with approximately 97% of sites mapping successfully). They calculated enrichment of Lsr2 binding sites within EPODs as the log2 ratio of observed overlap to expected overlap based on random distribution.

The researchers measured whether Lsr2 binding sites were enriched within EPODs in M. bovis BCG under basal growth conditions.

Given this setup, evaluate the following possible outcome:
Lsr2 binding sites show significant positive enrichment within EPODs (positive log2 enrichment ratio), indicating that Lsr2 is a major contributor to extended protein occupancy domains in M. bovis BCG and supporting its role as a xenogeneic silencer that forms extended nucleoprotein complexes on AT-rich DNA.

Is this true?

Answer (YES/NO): NO